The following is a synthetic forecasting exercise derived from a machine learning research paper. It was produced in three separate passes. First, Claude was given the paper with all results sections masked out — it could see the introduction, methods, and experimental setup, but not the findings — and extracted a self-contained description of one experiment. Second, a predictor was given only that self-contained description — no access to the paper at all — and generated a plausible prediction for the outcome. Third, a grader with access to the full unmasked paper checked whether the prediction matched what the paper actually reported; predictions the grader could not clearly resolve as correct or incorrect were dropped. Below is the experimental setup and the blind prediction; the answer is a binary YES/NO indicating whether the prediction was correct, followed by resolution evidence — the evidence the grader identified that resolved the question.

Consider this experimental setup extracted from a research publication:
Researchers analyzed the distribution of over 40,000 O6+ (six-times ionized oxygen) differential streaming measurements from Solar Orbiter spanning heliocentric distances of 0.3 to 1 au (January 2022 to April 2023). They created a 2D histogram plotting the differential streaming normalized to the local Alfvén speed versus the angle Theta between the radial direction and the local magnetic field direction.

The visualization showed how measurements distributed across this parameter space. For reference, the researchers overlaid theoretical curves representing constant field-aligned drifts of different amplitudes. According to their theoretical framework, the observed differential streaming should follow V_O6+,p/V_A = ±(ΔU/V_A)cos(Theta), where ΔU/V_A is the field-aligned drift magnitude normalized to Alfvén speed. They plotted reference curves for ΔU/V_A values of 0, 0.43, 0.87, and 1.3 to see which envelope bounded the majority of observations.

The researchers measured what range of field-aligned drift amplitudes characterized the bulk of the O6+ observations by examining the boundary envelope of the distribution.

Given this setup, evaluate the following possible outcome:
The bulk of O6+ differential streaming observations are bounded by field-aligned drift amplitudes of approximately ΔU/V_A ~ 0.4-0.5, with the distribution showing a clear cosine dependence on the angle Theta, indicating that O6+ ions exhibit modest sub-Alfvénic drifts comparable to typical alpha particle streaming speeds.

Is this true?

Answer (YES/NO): NO